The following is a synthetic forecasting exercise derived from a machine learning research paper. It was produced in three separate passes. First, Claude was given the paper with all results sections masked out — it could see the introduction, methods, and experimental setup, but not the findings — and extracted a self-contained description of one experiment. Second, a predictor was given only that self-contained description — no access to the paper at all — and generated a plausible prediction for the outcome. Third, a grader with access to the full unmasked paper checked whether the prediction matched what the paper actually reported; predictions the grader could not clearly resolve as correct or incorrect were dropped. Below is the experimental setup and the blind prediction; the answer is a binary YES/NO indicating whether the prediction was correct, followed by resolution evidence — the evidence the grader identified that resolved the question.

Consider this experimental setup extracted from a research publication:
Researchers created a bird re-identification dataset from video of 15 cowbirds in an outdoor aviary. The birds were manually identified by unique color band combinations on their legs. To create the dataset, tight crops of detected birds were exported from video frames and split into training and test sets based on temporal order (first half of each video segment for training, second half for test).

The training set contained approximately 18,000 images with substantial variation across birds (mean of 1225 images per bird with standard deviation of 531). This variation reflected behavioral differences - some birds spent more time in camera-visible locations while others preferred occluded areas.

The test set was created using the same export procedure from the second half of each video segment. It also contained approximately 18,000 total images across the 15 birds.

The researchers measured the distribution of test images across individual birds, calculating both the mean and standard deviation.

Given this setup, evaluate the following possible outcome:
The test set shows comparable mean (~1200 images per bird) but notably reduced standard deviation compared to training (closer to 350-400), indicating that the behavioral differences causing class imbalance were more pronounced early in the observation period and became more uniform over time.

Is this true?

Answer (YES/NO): YES